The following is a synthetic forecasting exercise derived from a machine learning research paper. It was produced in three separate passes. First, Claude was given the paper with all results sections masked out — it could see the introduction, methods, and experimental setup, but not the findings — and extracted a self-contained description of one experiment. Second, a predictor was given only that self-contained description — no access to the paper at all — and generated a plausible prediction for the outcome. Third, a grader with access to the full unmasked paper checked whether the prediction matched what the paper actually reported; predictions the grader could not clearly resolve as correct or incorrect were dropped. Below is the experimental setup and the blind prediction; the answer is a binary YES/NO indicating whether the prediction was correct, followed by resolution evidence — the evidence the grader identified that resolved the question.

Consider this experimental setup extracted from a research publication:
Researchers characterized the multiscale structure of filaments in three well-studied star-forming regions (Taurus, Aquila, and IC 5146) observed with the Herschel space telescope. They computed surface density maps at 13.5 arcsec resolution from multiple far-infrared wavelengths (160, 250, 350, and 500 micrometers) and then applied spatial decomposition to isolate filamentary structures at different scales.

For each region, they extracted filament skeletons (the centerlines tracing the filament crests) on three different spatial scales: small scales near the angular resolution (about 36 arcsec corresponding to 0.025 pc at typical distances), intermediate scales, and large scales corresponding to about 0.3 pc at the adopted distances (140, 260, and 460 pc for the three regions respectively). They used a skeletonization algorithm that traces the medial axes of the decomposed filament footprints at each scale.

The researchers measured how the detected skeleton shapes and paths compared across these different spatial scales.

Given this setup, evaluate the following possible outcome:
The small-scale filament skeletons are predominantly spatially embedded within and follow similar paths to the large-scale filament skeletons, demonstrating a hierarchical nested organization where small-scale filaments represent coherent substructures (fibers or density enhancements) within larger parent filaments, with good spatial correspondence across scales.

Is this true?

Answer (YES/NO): NO